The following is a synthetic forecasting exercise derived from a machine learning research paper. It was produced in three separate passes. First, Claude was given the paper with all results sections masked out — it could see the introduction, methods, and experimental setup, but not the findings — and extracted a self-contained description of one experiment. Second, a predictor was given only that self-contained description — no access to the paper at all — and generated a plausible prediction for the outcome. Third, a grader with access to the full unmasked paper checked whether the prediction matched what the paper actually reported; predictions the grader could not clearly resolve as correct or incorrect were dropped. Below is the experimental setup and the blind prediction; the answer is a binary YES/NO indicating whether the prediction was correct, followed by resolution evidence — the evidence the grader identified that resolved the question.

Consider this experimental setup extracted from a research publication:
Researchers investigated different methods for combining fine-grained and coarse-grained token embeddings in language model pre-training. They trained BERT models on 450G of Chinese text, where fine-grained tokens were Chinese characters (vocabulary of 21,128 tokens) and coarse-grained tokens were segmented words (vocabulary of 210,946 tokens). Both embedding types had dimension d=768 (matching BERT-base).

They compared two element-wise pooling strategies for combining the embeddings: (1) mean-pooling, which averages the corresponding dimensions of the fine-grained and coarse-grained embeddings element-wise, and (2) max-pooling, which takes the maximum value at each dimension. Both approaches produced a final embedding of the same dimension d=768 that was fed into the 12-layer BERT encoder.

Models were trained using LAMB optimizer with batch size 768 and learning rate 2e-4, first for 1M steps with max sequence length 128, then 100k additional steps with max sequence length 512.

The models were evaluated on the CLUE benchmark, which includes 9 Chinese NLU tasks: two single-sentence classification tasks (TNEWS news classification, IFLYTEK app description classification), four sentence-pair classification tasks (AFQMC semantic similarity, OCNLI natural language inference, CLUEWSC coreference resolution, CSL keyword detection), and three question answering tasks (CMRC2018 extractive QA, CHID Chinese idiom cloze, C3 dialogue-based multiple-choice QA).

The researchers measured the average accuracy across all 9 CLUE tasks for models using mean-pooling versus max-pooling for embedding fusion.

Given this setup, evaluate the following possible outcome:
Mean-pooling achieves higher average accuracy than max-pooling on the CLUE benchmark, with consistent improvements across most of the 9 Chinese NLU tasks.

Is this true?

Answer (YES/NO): NO